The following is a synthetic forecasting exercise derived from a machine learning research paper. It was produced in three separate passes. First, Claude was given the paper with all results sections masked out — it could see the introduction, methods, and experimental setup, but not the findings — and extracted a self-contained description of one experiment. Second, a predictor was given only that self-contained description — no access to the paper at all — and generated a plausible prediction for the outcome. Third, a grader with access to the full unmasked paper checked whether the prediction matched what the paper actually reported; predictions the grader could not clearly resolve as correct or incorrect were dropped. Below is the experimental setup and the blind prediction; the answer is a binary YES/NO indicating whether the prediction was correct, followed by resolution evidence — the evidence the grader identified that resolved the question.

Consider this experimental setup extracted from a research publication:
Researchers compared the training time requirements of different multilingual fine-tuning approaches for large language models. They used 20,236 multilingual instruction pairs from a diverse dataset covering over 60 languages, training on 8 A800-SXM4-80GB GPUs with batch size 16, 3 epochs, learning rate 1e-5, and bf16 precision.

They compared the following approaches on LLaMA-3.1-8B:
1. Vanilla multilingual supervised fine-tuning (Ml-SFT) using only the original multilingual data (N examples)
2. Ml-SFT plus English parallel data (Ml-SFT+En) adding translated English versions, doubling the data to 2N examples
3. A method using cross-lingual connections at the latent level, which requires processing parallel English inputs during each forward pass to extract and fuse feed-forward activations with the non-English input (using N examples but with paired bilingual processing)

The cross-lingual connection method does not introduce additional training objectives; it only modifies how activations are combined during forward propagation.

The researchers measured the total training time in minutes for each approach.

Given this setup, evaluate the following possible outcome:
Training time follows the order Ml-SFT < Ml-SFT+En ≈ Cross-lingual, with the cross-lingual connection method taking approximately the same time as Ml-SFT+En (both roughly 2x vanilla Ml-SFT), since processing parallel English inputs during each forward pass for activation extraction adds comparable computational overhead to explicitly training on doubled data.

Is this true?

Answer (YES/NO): NO